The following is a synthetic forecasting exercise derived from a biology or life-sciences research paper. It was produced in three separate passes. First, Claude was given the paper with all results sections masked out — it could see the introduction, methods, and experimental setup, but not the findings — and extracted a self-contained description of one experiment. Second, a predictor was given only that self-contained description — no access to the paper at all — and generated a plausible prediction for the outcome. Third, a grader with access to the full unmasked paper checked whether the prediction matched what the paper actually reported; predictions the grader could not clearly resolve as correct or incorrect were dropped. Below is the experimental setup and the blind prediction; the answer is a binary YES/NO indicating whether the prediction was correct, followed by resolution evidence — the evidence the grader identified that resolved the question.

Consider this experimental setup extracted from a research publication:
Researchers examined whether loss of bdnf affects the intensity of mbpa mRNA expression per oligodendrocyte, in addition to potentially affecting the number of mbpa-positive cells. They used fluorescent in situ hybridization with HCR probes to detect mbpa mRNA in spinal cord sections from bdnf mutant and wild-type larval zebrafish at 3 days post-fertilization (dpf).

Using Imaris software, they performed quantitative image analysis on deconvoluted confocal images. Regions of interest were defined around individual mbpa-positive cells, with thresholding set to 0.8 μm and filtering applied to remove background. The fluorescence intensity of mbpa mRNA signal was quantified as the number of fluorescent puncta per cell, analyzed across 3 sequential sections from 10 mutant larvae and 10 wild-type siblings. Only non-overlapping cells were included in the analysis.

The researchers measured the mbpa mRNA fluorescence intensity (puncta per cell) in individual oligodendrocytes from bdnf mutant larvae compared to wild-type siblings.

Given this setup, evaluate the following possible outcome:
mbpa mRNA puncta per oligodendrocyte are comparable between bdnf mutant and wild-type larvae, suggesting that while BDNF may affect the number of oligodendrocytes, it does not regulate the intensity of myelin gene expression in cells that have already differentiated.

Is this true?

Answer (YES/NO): YES